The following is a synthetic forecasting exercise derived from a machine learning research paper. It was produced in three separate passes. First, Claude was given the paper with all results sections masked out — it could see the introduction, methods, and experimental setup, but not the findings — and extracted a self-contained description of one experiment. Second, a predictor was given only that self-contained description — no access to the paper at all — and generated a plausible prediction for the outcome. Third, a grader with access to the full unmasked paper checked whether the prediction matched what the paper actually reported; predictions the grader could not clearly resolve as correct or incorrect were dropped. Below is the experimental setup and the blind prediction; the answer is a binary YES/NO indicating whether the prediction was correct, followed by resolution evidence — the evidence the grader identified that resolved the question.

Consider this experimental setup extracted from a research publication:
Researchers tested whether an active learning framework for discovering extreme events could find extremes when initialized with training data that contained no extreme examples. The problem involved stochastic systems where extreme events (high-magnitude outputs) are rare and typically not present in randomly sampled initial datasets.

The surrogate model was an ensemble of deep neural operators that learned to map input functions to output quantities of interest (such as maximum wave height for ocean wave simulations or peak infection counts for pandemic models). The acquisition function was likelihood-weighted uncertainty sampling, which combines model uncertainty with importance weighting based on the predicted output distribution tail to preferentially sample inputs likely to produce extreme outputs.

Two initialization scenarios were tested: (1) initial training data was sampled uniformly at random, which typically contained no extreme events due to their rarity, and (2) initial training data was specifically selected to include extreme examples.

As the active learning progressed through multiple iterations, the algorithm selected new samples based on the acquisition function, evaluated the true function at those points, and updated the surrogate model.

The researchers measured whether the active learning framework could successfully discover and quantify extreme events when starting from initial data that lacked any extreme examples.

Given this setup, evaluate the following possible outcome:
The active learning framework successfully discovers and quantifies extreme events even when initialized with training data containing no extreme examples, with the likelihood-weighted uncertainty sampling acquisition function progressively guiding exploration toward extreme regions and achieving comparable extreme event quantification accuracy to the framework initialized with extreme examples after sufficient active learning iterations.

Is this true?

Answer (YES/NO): YES